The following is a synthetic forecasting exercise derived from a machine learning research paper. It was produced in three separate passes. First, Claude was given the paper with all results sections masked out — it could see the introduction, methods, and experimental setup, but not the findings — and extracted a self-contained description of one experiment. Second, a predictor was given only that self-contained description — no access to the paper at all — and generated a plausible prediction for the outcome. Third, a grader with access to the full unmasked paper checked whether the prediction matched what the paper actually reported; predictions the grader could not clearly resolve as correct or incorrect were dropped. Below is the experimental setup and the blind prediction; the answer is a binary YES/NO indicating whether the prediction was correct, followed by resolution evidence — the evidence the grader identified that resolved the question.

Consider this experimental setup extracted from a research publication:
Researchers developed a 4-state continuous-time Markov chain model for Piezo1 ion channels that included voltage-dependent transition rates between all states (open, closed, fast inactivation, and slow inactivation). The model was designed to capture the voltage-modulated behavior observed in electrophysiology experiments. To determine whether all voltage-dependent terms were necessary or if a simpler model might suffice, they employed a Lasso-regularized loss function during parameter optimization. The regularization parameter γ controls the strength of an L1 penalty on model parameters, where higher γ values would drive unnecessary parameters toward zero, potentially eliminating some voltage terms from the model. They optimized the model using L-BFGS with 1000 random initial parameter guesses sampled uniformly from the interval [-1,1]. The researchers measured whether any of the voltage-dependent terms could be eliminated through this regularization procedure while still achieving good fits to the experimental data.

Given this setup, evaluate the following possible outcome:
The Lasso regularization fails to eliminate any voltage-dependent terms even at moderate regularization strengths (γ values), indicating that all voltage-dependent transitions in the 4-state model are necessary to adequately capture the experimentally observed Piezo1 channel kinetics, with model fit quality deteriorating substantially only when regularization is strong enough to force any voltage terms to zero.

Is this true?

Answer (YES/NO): YES